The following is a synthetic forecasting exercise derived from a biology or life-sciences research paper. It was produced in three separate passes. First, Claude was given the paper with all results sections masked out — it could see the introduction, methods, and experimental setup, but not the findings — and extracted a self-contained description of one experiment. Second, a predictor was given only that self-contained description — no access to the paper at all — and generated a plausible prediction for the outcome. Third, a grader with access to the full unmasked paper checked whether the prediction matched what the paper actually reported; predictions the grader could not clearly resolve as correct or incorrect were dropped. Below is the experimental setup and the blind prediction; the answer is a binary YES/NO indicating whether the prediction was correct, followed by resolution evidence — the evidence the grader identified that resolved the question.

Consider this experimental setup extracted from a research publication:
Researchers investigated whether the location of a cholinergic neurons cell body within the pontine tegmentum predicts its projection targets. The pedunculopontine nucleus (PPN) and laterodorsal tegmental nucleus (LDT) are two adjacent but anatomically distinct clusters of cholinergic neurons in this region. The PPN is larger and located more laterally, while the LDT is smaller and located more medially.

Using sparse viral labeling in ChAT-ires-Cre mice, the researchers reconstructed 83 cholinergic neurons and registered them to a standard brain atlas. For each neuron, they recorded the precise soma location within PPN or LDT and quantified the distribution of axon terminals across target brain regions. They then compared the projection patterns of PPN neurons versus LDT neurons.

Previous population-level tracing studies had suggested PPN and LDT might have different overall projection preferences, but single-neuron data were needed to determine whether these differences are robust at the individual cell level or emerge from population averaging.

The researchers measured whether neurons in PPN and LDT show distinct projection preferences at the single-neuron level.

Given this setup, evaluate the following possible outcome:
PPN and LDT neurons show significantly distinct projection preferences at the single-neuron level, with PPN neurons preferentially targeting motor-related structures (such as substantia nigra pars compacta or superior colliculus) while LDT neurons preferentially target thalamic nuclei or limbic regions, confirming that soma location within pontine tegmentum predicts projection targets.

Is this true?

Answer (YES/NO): NO